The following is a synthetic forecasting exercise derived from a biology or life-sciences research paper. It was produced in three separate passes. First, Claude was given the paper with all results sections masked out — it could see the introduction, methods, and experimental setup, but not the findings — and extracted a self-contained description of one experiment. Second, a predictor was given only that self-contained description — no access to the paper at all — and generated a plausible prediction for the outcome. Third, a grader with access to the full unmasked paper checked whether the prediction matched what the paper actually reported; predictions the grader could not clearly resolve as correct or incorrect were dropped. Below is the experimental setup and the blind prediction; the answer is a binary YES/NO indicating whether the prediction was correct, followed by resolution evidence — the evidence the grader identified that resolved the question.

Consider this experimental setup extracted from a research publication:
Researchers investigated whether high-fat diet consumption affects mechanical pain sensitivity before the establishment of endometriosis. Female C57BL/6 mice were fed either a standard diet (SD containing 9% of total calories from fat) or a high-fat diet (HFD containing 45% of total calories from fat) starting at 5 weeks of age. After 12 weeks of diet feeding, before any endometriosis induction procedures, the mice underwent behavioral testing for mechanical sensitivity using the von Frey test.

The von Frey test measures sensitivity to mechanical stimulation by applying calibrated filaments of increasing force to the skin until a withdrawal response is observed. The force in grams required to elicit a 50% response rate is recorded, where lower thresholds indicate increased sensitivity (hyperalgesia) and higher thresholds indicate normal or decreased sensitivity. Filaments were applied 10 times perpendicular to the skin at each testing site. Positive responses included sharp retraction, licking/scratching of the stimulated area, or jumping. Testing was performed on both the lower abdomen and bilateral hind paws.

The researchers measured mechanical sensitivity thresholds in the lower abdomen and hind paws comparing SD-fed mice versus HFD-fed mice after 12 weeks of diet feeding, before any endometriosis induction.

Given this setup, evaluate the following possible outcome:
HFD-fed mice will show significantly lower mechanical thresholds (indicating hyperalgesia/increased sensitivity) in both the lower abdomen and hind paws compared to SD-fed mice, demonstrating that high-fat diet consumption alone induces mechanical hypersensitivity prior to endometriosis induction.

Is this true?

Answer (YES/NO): NO